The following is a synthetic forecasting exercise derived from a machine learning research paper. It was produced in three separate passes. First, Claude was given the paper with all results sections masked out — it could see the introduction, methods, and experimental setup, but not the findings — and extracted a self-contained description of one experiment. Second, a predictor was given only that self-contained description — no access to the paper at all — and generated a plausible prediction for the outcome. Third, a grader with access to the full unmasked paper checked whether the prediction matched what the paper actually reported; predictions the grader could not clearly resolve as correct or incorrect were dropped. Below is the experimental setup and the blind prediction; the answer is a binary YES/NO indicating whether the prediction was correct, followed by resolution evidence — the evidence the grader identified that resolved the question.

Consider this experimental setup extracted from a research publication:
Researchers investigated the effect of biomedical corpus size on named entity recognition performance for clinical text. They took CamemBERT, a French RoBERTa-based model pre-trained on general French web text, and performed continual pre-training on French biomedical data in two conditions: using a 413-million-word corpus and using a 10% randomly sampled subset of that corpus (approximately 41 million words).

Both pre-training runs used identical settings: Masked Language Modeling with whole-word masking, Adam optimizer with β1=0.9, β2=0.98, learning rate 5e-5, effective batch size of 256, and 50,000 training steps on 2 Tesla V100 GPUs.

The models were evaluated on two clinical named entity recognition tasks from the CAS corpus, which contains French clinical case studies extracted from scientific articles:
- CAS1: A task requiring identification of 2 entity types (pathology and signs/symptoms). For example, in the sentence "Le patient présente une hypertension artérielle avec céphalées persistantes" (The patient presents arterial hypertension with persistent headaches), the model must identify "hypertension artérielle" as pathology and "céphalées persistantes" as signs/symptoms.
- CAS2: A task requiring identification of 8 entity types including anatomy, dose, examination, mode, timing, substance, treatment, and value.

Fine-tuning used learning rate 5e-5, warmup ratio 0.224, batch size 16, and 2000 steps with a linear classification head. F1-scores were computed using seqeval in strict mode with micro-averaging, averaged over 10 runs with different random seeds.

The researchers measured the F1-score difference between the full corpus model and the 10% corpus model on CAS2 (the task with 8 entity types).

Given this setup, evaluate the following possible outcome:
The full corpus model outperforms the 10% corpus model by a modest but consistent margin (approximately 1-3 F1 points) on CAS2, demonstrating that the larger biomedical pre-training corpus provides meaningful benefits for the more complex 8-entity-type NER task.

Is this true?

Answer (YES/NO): YES